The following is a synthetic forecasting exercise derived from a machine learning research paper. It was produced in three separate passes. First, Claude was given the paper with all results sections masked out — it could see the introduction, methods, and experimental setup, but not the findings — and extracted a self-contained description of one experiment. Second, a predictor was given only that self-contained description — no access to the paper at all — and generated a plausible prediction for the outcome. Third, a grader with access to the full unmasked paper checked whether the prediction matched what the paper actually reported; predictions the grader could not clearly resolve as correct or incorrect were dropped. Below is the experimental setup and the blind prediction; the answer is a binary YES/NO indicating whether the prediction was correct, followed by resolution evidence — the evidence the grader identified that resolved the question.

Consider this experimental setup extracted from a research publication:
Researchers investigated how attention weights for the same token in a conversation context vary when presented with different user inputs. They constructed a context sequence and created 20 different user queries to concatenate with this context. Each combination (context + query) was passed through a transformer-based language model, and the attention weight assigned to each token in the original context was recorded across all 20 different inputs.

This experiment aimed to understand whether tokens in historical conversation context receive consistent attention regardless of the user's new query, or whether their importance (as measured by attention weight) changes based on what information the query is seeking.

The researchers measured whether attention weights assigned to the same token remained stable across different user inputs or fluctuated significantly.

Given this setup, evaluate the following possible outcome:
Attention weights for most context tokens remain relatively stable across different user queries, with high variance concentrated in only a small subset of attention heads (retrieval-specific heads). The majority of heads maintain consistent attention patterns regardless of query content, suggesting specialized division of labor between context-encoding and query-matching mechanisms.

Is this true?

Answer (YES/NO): NO